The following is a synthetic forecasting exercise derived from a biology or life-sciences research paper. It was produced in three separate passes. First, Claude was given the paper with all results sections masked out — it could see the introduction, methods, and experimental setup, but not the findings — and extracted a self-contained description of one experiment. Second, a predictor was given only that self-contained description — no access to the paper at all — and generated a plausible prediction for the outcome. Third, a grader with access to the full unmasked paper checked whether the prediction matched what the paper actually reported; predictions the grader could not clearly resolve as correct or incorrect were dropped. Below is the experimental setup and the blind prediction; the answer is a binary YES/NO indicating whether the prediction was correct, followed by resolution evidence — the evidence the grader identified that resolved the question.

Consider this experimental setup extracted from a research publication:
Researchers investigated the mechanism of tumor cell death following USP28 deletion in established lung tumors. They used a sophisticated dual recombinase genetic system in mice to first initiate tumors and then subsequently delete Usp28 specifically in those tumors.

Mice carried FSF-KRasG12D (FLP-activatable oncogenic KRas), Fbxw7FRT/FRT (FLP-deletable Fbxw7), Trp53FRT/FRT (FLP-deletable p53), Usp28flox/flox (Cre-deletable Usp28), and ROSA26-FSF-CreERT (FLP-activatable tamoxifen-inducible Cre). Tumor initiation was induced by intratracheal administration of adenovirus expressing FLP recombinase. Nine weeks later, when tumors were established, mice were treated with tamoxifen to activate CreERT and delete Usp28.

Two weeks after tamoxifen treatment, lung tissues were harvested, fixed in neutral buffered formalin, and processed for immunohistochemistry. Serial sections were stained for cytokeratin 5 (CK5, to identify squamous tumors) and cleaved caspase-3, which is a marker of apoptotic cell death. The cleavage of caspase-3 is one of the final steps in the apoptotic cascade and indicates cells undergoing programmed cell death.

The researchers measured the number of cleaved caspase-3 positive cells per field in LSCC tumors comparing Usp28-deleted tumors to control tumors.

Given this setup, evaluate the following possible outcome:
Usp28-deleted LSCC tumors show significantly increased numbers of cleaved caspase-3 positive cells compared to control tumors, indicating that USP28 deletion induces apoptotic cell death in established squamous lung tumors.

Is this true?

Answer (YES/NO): YES